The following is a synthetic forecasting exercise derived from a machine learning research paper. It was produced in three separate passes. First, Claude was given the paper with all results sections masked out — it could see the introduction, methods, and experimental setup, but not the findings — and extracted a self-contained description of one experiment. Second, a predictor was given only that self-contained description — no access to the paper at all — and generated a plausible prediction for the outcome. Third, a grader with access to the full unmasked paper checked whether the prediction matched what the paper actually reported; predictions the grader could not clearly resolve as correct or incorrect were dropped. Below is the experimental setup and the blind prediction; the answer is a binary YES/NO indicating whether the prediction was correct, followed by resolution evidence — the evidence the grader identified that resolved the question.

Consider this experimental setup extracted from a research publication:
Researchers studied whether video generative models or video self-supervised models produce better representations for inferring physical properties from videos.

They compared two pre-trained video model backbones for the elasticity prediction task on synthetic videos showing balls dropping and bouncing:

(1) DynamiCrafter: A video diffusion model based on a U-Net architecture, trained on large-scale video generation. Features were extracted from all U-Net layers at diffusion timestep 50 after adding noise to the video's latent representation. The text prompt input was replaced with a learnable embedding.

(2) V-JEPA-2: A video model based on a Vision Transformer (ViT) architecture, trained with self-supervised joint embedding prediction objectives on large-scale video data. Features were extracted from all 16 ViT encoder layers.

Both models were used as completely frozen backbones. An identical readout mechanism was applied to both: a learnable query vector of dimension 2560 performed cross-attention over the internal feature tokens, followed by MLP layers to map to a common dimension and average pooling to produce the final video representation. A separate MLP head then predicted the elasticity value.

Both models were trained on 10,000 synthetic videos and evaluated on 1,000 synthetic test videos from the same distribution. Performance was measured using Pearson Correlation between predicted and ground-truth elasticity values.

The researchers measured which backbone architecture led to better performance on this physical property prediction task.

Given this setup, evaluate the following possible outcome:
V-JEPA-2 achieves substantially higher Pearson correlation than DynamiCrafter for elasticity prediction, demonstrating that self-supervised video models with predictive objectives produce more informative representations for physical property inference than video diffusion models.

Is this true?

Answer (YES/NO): NO